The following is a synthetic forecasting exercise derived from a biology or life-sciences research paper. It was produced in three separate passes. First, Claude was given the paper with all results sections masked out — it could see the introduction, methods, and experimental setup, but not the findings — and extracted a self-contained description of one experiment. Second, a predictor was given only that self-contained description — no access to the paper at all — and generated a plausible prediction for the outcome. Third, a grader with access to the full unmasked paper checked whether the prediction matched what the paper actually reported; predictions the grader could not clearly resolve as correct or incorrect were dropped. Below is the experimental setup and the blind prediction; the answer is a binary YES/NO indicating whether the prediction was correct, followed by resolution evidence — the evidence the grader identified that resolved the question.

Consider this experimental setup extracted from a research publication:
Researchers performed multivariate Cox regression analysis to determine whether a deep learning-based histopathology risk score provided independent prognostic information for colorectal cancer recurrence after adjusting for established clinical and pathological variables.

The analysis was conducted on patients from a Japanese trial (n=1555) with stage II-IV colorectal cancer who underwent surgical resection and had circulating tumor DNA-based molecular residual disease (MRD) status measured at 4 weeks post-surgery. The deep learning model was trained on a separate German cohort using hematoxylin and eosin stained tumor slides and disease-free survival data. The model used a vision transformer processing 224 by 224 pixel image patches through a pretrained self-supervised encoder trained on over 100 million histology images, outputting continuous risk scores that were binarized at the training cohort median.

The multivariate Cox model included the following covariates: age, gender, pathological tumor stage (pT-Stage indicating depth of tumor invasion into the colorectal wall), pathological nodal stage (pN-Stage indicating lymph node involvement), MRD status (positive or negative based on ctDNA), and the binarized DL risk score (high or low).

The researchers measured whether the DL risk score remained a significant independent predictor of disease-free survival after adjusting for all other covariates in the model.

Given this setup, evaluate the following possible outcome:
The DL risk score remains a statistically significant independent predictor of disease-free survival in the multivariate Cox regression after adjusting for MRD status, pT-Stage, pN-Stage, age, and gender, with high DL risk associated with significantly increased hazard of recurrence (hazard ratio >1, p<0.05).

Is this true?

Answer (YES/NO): YES